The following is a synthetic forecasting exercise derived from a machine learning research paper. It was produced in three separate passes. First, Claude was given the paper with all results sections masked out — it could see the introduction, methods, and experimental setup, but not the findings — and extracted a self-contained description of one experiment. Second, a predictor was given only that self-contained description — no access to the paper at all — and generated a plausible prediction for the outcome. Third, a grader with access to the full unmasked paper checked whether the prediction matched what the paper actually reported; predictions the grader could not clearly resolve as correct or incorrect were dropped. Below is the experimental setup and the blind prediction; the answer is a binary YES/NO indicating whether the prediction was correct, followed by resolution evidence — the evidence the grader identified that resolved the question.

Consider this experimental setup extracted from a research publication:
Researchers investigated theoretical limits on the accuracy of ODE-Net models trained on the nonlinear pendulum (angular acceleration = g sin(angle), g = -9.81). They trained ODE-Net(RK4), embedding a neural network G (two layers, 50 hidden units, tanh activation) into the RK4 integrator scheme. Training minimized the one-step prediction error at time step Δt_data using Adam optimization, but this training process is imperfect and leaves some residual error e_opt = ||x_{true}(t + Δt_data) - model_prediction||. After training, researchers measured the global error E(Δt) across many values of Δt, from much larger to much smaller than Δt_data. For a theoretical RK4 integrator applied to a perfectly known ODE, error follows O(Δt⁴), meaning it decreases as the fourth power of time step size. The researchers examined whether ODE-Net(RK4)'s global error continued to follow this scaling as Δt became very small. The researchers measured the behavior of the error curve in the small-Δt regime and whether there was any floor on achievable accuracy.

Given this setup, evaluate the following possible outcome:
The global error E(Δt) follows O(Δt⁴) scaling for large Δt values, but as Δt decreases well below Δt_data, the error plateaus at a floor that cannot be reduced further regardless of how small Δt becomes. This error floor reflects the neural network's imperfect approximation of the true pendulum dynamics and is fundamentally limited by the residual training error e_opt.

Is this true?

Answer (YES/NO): YES